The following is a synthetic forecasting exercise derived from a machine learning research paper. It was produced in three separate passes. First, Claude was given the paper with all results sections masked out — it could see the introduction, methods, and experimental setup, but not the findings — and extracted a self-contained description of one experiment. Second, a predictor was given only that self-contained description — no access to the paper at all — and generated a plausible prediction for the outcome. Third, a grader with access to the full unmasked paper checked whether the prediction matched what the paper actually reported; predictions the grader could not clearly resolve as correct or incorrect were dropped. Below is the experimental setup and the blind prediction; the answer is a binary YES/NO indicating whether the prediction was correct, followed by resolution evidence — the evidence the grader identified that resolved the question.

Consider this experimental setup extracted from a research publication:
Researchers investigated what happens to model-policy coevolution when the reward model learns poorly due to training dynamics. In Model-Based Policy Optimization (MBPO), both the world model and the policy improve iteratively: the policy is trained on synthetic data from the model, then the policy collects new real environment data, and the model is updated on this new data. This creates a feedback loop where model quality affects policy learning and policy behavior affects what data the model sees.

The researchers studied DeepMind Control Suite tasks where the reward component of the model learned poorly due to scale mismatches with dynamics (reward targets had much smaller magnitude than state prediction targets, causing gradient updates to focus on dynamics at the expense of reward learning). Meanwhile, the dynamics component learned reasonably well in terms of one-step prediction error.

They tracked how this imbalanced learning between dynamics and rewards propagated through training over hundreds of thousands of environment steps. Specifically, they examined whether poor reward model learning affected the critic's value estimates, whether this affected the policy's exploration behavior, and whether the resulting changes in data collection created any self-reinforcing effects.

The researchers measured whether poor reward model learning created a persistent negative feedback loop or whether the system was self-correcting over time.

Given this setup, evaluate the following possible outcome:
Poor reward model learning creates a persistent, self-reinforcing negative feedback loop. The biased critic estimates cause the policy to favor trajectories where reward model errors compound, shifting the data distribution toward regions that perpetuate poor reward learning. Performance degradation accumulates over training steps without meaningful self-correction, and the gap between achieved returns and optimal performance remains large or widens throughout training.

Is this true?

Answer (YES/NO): YES